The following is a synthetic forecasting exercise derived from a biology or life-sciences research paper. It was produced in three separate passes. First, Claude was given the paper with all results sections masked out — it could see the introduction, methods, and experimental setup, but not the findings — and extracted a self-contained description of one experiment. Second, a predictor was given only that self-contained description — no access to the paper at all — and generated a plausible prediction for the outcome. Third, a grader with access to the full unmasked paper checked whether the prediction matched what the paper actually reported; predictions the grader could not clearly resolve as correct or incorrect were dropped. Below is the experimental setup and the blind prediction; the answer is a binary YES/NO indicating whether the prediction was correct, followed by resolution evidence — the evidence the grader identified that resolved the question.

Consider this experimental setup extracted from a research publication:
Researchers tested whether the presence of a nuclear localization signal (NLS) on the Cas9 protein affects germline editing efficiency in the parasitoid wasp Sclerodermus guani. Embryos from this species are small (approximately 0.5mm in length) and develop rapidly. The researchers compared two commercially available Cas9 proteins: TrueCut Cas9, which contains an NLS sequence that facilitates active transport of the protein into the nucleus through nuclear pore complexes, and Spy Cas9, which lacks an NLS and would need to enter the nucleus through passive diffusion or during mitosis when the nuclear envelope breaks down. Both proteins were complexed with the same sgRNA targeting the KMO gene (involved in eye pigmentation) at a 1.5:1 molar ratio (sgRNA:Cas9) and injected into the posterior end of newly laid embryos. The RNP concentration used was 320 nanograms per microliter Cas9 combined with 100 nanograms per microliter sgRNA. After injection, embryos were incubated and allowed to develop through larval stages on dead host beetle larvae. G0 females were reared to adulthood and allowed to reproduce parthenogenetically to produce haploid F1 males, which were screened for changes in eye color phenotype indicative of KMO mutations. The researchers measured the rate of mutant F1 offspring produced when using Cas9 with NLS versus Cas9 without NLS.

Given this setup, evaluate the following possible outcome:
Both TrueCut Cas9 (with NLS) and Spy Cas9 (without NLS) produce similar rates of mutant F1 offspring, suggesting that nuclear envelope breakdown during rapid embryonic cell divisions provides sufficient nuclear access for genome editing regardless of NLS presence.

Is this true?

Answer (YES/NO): NO